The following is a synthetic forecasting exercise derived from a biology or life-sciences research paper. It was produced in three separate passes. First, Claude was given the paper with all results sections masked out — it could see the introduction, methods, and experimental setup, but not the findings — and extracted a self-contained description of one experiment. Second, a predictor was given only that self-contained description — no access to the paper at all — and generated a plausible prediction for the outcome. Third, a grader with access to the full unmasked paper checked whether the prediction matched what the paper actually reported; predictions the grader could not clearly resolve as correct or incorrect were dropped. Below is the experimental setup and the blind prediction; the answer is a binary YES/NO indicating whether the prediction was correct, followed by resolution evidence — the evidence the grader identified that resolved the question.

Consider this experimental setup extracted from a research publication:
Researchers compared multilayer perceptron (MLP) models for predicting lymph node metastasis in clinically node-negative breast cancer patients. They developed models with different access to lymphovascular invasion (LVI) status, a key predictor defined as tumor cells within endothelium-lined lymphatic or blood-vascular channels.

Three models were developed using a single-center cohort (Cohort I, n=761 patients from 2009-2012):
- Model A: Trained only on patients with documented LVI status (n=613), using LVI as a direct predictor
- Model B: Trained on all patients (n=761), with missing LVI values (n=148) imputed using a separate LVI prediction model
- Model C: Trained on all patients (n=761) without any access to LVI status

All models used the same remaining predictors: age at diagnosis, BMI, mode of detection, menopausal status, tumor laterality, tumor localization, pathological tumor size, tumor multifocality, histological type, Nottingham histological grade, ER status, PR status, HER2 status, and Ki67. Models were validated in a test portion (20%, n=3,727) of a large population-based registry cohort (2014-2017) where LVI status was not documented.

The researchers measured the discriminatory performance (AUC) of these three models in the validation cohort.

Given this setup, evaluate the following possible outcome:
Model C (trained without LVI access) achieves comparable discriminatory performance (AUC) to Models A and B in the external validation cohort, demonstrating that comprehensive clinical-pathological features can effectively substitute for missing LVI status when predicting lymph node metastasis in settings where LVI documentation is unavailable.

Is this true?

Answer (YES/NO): YES